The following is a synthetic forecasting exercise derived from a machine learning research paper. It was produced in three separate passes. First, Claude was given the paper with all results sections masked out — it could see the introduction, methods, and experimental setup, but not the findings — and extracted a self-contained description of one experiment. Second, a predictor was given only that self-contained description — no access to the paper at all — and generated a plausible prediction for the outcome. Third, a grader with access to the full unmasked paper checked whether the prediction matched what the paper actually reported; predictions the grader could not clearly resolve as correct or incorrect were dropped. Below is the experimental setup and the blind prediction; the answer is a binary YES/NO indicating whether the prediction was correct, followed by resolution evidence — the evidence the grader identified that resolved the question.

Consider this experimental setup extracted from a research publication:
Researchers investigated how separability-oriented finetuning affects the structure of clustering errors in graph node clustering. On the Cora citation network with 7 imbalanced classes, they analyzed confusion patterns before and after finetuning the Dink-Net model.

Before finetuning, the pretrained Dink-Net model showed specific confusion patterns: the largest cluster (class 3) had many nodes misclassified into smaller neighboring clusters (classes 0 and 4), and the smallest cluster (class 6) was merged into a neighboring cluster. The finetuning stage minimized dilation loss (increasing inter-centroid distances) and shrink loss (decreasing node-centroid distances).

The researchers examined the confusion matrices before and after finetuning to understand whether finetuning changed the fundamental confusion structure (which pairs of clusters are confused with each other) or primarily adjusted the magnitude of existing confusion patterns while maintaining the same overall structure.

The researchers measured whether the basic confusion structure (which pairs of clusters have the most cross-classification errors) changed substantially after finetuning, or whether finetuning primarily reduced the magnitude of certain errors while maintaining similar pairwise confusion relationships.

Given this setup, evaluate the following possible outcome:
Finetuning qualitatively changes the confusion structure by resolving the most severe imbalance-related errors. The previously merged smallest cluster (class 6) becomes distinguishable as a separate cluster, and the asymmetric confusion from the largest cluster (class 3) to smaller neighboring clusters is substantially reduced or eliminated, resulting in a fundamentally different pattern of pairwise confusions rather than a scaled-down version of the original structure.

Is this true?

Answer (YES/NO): NO